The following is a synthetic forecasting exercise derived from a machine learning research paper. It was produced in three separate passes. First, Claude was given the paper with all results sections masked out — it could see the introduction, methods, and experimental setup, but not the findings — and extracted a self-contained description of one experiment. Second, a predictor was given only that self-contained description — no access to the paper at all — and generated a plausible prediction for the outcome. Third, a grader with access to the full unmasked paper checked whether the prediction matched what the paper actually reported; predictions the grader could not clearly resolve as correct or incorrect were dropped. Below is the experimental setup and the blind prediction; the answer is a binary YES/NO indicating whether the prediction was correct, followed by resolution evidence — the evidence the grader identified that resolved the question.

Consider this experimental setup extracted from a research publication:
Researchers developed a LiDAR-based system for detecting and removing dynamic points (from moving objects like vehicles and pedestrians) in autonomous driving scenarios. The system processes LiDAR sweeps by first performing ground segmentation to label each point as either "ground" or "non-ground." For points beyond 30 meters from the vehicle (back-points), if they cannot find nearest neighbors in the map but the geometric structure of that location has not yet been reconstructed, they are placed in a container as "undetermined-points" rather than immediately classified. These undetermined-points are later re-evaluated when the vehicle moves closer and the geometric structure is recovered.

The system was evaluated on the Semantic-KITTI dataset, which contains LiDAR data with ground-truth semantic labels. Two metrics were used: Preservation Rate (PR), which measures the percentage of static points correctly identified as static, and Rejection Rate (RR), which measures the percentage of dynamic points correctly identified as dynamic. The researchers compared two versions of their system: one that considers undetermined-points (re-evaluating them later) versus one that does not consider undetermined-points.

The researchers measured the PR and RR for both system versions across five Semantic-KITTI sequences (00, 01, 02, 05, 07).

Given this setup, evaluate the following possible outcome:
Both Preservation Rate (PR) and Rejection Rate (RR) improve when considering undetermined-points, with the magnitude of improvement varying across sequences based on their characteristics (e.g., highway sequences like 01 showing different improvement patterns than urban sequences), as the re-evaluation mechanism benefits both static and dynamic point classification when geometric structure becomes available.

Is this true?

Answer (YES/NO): NO